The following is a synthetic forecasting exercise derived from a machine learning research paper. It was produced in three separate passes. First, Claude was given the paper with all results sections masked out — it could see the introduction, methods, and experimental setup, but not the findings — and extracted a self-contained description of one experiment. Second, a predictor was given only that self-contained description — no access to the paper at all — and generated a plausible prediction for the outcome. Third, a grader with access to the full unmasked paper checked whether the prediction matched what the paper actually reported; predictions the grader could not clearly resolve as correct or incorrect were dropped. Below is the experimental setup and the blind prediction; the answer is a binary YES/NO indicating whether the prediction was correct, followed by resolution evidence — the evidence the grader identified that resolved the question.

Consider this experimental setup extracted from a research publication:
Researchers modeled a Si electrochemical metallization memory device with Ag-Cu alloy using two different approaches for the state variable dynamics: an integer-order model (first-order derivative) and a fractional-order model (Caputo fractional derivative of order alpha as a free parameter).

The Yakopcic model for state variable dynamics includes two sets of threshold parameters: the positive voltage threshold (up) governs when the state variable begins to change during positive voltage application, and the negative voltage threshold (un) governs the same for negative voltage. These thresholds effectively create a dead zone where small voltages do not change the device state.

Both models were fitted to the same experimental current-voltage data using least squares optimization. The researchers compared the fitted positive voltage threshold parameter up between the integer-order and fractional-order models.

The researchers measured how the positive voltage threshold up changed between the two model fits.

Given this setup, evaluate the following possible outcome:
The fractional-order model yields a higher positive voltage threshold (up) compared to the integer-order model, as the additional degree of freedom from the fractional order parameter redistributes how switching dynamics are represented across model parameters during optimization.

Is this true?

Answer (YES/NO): YES